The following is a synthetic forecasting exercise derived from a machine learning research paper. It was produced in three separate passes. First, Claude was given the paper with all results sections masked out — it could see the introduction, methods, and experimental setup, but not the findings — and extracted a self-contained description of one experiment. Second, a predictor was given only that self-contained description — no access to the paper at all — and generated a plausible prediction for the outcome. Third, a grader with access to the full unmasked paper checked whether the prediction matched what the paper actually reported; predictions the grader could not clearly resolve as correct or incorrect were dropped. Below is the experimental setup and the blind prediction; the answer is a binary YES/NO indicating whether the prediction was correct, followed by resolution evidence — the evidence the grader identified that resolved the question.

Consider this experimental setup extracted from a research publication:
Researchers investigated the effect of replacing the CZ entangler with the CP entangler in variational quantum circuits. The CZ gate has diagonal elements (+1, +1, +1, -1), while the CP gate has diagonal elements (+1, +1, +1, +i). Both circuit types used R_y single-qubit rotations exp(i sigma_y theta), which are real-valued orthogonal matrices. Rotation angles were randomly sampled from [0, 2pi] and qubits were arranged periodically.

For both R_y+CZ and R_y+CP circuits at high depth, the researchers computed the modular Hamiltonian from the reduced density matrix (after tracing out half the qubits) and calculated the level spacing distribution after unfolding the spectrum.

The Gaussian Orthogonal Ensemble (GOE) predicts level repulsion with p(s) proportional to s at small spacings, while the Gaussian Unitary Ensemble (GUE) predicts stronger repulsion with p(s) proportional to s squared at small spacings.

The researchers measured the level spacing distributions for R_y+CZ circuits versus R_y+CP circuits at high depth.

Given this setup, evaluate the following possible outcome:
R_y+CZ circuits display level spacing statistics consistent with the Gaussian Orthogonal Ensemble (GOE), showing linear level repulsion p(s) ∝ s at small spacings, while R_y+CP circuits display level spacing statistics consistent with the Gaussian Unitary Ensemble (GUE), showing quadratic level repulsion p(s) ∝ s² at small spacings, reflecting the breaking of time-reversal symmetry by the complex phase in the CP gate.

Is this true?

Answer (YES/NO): YES